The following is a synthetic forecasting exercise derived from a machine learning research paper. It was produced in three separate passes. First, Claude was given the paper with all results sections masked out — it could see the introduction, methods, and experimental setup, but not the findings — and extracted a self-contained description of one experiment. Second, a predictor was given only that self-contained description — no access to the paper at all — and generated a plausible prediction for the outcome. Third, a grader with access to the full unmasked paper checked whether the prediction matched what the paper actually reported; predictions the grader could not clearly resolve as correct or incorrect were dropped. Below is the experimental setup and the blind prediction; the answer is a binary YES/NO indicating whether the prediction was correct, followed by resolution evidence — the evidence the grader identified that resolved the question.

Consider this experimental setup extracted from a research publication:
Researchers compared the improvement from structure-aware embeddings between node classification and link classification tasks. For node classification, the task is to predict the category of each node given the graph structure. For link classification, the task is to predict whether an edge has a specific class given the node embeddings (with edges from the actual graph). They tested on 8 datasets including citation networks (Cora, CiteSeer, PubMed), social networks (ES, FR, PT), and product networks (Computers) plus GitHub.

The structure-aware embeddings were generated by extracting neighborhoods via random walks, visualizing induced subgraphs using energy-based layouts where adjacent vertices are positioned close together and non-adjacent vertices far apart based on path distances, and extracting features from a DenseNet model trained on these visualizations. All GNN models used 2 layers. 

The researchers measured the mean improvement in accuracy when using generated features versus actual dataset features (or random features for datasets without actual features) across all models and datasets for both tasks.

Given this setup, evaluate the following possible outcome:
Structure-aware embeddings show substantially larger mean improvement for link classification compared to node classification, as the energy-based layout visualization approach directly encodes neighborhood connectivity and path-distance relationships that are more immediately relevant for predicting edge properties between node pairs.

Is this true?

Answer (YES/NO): NO